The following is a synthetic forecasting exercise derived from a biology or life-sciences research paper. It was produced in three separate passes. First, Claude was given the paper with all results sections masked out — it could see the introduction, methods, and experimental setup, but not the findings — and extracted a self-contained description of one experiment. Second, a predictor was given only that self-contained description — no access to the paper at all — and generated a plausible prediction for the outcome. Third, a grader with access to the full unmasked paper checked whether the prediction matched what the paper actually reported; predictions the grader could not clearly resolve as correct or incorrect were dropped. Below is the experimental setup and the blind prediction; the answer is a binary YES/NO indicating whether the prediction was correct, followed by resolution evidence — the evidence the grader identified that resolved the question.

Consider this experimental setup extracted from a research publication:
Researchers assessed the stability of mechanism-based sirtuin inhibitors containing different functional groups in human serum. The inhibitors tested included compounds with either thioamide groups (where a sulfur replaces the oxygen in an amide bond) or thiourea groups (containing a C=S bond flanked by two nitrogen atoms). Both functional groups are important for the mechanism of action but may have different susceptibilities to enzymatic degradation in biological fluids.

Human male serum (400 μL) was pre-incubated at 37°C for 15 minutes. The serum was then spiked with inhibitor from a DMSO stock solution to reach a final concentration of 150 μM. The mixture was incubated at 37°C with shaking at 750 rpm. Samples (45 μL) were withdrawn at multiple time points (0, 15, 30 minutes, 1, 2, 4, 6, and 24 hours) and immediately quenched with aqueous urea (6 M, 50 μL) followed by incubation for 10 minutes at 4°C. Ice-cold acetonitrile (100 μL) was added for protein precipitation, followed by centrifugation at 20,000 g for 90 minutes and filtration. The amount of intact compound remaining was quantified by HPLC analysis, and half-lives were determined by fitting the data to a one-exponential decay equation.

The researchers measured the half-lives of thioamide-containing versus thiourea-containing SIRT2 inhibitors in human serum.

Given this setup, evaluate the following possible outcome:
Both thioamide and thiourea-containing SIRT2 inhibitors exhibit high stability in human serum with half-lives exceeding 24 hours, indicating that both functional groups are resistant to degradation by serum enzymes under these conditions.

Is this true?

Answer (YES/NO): NO